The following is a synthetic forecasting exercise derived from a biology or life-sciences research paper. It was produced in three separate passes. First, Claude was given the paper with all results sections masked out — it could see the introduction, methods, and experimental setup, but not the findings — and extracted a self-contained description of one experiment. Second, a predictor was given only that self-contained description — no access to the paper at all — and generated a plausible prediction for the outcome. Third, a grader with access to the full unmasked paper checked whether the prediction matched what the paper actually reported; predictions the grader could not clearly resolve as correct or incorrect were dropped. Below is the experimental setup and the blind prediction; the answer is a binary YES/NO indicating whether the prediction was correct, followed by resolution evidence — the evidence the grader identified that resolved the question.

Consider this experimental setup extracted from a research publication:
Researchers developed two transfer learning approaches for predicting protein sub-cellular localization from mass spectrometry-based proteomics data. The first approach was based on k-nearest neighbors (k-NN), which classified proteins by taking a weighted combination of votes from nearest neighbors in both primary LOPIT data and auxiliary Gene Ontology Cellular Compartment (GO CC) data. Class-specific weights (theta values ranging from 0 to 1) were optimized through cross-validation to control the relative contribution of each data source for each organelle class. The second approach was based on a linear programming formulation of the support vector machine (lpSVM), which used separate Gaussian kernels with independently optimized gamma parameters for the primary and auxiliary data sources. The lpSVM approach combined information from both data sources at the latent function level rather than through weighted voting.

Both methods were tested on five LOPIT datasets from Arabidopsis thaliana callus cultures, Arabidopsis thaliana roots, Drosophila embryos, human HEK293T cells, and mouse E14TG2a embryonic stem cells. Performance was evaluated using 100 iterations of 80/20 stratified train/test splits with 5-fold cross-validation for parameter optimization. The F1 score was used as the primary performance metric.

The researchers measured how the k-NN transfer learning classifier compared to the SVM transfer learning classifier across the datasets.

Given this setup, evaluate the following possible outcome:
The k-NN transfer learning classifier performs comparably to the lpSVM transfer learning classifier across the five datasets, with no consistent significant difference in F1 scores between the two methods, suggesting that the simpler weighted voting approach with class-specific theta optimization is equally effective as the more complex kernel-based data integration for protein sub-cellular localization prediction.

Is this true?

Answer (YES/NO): YES